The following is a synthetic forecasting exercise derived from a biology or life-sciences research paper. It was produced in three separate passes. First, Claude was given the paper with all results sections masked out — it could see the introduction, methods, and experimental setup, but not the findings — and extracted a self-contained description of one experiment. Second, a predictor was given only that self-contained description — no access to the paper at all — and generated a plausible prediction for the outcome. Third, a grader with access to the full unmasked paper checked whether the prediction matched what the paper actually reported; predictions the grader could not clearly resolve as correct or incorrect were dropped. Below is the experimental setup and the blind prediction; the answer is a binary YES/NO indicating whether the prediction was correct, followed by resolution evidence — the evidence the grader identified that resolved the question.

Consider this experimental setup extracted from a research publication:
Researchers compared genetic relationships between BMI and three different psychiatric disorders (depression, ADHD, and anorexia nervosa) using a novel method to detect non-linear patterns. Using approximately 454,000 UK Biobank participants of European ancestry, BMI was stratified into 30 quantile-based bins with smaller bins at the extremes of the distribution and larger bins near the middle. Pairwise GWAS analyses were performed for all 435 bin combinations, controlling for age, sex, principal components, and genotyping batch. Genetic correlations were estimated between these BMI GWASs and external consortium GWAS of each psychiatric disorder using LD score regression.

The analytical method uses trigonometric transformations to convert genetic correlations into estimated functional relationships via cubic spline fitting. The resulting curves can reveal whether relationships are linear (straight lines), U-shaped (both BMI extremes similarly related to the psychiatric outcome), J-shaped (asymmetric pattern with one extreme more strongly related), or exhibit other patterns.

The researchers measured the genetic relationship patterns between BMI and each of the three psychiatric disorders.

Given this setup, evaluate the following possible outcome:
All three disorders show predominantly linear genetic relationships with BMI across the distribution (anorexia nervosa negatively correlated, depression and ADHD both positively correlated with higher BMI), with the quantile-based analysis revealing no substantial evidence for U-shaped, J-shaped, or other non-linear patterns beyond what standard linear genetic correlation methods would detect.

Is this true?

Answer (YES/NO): NO